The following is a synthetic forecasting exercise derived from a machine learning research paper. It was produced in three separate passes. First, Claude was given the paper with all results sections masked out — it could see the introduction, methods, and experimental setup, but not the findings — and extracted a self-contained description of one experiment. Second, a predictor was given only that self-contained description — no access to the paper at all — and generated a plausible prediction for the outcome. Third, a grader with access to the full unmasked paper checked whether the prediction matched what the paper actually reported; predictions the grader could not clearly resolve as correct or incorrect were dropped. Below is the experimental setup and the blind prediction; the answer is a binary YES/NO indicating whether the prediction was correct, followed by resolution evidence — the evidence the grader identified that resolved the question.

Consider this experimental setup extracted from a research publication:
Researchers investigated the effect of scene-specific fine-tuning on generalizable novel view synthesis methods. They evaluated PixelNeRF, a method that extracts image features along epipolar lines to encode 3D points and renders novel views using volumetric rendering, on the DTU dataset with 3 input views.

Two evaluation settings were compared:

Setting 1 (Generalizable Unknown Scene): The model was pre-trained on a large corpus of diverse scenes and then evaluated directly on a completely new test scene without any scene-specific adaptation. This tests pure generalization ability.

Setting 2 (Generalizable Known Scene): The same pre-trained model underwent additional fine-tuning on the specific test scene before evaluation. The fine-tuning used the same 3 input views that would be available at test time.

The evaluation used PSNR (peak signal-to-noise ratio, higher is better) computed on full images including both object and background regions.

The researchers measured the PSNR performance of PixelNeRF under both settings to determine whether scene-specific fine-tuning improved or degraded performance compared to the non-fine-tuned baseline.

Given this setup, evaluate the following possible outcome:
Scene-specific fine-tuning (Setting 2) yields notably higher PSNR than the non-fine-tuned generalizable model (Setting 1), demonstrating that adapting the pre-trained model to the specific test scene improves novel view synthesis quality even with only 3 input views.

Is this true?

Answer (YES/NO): NO